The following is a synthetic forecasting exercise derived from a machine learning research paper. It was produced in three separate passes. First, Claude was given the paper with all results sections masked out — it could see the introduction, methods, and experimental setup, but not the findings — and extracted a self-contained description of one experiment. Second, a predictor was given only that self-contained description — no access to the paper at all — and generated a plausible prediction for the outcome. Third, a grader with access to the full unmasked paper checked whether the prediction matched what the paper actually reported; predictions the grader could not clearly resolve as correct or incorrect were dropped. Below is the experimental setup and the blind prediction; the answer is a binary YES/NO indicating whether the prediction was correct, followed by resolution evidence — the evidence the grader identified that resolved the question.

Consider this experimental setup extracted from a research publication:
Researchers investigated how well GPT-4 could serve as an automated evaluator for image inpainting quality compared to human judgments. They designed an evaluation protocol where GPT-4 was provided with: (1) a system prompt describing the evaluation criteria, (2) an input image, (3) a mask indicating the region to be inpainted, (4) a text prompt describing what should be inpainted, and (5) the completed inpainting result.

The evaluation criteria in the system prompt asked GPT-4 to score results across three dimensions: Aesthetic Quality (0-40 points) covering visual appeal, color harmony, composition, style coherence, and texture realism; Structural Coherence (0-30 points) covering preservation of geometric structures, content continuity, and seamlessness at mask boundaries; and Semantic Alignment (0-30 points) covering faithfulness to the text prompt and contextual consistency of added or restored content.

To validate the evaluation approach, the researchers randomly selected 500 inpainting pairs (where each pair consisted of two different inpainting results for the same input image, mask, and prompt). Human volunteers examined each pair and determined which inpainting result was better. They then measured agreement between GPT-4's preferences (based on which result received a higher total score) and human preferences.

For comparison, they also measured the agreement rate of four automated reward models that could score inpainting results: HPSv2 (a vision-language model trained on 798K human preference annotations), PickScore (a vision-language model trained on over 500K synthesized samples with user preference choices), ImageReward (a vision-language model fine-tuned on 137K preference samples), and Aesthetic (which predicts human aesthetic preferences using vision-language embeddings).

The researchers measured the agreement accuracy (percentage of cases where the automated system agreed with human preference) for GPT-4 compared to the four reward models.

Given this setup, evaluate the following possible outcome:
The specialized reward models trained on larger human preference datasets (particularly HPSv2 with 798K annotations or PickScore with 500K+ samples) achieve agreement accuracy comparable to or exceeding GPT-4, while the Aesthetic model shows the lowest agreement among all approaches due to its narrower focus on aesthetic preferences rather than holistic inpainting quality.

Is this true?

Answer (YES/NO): NO